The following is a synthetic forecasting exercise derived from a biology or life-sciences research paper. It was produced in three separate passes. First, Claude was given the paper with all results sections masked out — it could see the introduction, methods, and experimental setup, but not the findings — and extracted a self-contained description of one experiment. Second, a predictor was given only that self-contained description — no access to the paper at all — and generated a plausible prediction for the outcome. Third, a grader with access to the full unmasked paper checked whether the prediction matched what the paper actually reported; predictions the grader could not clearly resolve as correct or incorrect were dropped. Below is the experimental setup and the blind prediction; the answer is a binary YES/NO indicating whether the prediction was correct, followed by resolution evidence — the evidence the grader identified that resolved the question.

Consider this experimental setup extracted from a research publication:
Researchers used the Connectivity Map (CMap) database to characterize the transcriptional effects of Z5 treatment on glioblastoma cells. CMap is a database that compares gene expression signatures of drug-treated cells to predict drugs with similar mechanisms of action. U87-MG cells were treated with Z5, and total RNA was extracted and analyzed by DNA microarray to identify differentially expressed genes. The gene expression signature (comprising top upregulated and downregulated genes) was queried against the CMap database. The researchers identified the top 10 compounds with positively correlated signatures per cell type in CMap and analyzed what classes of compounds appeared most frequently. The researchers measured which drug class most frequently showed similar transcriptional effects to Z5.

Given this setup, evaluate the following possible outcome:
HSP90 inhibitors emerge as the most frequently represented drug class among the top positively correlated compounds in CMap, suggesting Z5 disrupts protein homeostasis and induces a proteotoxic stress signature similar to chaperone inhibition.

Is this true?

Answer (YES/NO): NO